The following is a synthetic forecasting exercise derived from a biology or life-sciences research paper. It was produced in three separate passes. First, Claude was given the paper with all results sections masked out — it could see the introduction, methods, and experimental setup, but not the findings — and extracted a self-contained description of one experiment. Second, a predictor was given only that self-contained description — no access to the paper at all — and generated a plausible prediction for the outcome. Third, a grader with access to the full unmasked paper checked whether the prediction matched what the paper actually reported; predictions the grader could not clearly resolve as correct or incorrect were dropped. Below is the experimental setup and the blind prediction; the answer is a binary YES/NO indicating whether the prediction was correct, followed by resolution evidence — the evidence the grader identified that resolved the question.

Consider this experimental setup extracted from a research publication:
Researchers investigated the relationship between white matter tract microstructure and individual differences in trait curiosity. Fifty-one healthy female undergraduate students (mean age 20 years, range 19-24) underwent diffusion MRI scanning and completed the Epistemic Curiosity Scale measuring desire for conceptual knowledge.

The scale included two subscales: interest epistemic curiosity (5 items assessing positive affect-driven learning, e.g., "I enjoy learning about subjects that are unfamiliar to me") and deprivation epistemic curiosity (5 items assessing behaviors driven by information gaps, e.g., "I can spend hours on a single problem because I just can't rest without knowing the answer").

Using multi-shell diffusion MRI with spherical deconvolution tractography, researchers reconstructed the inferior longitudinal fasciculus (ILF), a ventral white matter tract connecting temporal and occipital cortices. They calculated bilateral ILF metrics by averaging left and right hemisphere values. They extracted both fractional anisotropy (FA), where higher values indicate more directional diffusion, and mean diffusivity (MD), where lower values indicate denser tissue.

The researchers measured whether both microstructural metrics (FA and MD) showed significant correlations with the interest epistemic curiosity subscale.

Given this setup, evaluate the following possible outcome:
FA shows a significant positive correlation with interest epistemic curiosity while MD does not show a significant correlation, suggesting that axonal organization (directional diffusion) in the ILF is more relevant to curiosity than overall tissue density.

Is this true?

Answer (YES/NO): NO